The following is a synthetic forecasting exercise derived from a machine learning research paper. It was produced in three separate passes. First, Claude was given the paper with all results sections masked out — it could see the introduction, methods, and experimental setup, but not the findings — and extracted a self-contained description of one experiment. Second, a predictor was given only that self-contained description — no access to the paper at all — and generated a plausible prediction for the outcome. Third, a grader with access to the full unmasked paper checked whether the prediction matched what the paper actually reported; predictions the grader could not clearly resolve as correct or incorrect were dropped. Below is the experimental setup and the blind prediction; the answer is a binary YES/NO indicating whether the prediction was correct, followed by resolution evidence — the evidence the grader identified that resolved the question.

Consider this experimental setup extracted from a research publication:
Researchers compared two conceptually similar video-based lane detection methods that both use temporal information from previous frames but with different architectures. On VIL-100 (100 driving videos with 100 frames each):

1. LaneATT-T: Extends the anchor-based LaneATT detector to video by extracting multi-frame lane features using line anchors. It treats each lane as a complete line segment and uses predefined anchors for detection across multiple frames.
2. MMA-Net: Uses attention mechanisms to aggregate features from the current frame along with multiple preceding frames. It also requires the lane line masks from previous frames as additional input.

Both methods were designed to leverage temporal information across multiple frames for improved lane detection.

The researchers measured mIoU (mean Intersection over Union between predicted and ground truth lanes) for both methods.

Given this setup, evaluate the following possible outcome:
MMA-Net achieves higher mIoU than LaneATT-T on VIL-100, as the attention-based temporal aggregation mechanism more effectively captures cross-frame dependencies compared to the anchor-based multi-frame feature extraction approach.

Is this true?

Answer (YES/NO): YES